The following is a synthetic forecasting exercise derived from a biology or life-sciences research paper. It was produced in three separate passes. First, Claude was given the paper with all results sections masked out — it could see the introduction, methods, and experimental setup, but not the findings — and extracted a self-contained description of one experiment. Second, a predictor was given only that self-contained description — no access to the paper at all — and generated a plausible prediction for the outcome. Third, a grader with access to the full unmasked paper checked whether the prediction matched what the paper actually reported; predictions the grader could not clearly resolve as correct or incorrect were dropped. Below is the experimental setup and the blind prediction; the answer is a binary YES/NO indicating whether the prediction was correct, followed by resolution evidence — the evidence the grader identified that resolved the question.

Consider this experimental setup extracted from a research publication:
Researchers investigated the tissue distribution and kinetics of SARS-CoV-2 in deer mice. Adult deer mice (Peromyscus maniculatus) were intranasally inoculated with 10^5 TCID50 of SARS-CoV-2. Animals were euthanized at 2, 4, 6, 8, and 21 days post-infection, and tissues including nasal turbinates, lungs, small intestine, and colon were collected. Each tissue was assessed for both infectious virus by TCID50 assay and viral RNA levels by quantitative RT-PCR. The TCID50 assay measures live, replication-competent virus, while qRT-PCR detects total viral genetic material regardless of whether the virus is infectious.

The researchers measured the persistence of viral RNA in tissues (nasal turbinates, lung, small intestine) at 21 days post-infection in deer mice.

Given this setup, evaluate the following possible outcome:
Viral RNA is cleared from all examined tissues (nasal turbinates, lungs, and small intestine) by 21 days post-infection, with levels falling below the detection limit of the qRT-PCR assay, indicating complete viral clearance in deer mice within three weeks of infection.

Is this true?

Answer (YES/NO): NO